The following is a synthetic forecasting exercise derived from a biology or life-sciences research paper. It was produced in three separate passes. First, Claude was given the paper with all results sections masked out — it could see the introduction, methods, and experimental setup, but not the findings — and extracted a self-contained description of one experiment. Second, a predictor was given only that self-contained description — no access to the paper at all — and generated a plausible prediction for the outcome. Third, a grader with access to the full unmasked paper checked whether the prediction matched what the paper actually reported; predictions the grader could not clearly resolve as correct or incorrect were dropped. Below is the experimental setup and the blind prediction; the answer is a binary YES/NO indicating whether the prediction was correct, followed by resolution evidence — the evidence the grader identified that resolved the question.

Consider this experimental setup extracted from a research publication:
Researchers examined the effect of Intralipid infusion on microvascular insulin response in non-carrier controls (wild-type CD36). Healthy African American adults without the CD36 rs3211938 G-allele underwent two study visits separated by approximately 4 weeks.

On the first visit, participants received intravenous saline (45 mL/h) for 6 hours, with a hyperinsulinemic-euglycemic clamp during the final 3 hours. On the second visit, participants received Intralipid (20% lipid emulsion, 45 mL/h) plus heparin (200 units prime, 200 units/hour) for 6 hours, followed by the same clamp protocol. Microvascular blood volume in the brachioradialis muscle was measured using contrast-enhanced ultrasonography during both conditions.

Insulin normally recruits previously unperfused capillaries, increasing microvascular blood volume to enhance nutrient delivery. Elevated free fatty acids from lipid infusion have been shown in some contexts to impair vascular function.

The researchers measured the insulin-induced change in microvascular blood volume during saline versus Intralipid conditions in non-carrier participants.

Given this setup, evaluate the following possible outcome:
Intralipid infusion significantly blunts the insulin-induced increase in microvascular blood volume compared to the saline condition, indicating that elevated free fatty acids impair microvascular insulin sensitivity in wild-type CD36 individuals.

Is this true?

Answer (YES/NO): YES